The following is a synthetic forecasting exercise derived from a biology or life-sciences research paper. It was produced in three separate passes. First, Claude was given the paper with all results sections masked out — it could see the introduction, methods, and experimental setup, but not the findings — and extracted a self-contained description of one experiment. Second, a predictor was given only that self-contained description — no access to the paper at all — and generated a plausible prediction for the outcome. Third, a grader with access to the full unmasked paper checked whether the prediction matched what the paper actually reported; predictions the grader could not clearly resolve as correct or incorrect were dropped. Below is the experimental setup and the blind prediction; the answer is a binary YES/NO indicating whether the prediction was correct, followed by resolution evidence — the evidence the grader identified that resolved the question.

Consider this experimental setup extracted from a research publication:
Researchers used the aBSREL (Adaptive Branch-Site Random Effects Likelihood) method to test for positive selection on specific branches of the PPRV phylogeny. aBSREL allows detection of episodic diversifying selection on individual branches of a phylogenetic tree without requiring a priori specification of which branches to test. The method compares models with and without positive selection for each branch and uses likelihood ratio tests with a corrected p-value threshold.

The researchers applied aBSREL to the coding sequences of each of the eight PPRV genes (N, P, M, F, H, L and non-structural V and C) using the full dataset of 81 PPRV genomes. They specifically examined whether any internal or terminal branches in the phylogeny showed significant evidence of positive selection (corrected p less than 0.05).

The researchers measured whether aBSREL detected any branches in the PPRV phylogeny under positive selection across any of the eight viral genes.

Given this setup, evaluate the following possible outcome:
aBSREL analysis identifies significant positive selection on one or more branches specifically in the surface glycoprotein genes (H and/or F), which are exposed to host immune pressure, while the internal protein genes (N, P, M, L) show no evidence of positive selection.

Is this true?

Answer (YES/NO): NO